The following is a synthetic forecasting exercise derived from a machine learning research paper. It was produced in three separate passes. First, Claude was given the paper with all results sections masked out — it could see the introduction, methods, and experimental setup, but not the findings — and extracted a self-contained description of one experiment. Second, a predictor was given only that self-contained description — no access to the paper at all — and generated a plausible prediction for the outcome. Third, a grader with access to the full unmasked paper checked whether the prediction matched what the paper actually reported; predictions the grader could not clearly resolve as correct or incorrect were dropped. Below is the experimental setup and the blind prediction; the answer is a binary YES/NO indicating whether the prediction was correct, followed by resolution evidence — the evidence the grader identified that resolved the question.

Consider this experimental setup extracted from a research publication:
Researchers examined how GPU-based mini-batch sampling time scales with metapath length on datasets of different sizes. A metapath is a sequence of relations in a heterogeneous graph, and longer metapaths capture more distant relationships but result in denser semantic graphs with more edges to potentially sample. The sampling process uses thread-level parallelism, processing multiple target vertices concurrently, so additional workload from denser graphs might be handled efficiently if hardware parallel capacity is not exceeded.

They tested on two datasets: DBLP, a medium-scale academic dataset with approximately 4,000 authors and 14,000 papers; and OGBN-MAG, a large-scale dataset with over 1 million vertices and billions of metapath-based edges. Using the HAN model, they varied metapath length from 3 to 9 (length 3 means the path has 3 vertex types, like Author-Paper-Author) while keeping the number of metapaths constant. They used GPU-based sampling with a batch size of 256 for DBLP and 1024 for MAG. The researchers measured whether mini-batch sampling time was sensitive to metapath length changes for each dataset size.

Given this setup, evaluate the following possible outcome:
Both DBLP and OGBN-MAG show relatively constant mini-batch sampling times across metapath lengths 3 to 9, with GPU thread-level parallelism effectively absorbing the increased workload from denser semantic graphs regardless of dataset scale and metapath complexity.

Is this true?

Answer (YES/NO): NO